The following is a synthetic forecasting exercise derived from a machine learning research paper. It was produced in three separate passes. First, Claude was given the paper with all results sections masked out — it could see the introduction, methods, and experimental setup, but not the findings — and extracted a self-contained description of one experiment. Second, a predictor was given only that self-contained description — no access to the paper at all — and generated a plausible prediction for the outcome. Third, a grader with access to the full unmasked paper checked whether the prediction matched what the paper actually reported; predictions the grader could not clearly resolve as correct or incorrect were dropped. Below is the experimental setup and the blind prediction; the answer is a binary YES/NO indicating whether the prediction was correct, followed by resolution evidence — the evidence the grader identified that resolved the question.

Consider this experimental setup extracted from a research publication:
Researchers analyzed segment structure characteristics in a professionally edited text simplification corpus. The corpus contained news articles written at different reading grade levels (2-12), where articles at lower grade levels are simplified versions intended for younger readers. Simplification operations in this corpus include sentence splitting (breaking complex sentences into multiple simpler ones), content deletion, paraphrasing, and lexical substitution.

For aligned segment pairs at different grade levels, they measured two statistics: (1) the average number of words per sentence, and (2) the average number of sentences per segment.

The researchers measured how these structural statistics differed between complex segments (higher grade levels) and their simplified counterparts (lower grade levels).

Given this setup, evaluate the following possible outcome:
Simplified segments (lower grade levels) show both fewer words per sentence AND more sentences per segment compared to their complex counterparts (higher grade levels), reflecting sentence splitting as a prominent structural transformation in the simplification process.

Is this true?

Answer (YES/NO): YES